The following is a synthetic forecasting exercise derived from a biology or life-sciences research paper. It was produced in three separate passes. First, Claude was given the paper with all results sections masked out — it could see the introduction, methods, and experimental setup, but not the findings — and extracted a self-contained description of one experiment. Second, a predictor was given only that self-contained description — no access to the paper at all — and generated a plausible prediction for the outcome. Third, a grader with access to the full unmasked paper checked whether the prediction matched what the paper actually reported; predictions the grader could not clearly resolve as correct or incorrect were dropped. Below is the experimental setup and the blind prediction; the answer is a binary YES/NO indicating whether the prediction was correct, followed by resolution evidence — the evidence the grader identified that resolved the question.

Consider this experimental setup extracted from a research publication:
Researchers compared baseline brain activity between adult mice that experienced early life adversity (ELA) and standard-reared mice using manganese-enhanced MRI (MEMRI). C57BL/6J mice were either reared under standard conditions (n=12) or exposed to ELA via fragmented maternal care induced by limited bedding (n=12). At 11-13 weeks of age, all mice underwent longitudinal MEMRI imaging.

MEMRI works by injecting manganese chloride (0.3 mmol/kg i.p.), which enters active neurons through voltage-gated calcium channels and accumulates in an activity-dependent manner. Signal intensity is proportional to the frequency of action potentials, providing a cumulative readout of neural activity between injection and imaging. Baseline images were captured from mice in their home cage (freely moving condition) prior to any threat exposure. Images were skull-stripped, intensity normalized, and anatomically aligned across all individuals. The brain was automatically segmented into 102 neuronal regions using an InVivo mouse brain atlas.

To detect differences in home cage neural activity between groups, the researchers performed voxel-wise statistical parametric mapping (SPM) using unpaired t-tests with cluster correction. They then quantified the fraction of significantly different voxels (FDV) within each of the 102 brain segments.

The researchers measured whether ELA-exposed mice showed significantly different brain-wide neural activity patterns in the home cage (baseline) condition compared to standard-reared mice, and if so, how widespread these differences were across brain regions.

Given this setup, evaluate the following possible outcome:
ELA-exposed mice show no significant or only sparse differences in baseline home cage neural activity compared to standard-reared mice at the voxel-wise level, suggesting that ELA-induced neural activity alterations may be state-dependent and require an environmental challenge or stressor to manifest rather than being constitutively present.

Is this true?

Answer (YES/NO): NO